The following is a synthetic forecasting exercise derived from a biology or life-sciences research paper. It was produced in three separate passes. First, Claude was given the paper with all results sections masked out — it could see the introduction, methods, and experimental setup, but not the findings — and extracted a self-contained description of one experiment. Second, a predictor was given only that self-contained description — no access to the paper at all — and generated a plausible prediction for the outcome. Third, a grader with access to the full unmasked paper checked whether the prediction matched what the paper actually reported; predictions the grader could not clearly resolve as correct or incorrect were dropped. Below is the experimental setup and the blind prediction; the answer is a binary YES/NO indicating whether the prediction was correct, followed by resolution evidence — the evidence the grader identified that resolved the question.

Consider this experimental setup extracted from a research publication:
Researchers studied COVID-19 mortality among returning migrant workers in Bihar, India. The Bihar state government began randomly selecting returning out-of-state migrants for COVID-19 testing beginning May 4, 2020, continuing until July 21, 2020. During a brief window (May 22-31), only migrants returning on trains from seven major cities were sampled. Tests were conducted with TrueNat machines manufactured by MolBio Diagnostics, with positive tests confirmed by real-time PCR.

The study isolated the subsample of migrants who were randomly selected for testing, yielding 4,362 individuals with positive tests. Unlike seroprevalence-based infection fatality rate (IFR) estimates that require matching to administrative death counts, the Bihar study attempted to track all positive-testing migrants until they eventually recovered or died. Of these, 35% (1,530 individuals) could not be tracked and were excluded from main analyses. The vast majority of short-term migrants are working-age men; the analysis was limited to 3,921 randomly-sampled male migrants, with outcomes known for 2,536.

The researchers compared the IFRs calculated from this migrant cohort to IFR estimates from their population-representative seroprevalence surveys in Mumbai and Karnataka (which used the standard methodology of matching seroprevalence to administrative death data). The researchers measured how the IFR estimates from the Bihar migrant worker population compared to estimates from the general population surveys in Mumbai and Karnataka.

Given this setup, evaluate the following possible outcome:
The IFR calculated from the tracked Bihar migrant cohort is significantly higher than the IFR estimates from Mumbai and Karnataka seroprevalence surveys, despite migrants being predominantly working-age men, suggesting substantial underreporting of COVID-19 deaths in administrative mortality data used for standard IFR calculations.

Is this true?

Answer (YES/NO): NO